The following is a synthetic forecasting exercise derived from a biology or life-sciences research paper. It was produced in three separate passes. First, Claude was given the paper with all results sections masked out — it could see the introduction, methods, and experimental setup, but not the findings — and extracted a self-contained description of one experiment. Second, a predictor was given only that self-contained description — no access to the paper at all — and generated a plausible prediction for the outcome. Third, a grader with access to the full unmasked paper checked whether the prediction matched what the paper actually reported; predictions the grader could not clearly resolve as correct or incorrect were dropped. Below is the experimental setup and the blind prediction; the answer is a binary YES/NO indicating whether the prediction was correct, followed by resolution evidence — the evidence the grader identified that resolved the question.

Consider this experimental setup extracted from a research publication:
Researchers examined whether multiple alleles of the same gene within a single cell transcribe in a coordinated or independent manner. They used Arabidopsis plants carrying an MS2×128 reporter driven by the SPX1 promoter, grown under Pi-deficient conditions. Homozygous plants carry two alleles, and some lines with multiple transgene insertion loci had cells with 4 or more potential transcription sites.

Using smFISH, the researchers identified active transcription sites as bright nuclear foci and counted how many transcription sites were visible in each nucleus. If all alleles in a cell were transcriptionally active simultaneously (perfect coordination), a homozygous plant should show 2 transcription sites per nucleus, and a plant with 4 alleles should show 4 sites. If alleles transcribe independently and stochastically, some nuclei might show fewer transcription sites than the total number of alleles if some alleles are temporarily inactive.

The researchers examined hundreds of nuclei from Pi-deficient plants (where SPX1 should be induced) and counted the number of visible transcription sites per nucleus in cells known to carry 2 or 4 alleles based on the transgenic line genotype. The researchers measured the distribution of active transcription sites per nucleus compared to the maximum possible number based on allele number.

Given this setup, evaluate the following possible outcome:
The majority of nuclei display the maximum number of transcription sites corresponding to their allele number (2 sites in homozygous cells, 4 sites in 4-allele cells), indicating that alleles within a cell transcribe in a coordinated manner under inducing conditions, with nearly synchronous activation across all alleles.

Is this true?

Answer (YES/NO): NO